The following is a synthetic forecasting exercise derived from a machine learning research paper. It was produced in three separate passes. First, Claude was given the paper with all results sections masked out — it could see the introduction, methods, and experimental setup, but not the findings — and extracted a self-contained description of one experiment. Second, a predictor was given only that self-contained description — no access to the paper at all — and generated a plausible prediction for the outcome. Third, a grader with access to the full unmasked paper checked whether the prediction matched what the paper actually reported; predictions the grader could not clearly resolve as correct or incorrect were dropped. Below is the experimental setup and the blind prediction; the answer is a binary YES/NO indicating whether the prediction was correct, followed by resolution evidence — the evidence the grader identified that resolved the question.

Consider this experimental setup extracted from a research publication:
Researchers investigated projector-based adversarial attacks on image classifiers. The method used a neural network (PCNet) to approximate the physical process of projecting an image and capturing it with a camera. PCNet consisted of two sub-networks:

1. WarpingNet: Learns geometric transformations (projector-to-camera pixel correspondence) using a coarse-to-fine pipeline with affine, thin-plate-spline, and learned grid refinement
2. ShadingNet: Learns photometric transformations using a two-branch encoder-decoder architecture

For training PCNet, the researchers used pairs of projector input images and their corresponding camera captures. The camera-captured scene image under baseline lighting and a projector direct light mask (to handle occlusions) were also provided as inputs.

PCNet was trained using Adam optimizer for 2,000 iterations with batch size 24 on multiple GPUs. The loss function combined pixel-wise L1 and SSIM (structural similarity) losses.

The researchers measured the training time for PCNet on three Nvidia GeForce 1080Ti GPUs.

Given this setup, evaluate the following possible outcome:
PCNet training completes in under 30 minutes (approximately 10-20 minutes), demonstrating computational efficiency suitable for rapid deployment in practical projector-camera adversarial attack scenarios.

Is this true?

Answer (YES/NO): NO